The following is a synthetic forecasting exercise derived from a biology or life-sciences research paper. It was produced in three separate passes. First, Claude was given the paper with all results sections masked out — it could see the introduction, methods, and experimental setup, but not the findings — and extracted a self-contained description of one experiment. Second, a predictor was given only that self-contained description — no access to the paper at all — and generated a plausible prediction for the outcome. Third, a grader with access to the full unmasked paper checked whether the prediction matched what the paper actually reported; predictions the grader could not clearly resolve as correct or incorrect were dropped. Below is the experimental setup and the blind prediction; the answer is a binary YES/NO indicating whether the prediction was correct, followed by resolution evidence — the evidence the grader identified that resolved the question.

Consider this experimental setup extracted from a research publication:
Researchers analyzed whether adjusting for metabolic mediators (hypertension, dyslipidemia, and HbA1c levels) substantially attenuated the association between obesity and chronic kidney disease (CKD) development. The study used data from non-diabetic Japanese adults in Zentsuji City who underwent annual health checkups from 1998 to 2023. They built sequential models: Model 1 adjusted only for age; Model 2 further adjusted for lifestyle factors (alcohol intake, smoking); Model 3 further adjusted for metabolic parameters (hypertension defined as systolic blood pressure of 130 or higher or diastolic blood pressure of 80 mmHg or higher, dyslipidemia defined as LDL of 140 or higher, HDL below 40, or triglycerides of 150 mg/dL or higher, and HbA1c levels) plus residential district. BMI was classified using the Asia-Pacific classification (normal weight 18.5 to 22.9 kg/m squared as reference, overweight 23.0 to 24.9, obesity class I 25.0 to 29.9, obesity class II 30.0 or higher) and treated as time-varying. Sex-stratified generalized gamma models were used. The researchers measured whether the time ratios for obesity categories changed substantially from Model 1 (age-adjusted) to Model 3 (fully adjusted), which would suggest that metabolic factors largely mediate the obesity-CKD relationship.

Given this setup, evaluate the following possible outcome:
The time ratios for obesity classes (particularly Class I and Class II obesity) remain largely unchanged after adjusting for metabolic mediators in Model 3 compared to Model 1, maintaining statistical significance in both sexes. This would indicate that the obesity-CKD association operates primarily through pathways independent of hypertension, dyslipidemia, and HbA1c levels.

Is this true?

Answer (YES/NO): NO